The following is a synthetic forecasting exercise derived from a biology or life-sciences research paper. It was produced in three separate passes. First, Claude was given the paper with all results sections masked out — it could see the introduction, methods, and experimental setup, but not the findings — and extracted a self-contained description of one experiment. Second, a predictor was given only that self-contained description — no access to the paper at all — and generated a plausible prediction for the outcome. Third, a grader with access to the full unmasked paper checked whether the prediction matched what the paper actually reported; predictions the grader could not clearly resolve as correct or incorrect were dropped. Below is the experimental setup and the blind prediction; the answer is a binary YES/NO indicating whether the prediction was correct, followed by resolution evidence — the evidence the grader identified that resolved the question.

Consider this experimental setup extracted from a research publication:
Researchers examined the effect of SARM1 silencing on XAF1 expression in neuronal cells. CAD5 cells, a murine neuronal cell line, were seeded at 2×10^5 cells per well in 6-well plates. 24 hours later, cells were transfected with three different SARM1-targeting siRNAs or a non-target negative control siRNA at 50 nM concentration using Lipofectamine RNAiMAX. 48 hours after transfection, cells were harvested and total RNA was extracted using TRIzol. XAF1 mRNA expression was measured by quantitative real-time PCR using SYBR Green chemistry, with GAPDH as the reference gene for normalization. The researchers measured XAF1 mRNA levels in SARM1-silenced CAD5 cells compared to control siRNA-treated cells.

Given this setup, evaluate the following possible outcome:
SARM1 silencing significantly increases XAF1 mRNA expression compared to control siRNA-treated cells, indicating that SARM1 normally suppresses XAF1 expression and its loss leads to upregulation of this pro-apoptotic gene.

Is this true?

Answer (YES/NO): YES